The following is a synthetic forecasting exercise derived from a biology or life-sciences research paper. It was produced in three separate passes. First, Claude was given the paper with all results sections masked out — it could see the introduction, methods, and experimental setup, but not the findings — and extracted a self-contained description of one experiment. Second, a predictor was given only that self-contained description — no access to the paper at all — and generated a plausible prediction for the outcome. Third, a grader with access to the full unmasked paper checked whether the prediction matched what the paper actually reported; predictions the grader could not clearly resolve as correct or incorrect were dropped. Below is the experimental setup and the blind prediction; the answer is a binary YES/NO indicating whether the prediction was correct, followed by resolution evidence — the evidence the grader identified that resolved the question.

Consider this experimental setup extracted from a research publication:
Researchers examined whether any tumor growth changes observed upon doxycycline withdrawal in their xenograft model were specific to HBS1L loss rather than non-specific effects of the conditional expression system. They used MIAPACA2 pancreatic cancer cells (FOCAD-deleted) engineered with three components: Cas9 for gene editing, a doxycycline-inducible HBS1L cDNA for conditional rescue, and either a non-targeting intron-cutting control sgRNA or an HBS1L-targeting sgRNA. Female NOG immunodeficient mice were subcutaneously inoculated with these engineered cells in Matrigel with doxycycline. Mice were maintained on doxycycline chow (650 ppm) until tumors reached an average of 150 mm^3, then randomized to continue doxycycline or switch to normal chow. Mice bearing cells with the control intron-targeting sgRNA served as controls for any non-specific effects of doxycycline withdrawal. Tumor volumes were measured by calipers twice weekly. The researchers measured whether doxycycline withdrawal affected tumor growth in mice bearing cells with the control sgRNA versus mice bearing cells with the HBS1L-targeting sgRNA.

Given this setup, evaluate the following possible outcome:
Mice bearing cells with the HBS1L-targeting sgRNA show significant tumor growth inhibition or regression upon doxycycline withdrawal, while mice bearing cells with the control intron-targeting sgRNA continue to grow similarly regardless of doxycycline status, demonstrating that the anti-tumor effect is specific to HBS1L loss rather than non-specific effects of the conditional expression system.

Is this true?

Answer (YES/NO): YES